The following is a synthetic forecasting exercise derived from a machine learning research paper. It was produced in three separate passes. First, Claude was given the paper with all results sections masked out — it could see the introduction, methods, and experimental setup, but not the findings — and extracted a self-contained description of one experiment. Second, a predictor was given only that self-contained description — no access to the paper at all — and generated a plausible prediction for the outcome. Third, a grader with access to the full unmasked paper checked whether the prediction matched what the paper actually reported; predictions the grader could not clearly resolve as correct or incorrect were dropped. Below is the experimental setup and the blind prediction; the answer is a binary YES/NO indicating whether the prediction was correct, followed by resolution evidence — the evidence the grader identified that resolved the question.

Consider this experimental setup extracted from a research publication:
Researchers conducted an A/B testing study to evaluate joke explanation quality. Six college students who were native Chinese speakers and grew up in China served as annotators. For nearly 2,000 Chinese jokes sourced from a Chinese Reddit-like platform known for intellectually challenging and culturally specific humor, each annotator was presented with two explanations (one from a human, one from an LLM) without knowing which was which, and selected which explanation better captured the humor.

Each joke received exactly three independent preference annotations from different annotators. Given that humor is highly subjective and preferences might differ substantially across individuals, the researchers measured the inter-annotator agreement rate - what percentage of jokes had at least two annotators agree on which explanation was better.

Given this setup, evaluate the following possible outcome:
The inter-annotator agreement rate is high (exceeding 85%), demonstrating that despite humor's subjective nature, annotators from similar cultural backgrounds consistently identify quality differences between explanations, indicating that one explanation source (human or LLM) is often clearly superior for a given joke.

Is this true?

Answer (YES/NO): NO